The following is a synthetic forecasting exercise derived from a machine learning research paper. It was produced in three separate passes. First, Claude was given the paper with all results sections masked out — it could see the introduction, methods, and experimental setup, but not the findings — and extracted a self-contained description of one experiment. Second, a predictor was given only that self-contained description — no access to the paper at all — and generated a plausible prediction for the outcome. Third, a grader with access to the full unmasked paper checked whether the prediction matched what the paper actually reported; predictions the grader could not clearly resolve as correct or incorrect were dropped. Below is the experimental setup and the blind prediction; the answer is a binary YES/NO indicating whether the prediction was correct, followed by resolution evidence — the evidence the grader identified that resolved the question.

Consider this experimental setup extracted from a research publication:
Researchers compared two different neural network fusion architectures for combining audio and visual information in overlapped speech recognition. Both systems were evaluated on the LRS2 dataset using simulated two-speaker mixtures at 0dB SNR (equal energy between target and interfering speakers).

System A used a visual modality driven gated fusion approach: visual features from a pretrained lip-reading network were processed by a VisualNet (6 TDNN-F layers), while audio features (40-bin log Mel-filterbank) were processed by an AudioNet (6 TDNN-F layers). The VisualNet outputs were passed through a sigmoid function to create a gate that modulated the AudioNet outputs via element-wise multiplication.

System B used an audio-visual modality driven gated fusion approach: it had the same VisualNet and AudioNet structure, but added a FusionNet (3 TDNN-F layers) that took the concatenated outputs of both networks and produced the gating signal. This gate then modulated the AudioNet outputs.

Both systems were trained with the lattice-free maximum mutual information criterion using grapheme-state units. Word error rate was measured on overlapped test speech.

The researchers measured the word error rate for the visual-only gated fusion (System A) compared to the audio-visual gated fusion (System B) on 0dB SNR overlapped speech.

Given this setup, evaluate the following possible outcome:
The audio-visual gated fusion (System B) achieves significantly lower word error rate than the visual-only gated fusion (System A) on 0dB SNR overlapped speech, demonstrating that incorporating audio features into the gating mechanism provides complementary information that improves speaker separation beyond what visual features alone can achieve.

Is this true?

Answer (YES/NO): YES